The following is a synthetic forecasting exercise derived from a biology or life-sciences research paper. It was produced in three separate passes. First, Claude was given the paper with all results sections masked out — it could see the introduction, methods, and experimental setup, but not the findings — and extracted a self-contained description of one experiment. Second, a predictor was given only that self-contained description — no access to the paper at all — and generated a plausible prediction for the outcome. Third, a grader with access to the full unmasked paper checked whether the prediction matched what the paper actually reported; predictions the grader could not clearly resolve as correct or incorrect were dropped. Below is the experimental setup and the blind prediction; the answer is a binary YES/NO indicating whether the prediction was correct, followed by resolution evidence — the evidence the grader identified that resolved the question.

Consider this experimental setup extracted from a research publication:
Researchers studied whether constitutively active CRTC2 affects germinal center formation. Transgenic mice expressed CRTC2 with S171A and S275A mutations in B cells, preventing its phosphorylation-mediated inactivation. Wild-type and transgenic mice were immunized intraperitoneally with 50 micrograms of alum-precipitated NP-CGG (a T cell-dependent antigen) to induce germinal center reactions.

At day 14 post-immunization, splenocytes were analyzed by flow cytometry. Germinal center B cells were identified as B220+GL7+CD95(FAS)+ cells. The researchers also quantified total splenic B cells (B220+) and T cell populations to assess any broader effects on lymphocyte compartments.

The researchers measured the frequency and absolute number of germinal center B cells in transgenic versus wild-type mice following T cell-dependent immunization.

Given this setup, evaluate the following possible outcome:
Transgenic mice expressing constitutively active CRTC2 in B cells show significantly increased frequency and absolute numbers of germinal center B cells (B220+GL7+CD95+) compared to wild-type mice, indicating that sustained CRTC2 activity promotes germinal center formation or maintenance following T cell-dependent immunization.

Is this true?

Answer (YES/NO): NO